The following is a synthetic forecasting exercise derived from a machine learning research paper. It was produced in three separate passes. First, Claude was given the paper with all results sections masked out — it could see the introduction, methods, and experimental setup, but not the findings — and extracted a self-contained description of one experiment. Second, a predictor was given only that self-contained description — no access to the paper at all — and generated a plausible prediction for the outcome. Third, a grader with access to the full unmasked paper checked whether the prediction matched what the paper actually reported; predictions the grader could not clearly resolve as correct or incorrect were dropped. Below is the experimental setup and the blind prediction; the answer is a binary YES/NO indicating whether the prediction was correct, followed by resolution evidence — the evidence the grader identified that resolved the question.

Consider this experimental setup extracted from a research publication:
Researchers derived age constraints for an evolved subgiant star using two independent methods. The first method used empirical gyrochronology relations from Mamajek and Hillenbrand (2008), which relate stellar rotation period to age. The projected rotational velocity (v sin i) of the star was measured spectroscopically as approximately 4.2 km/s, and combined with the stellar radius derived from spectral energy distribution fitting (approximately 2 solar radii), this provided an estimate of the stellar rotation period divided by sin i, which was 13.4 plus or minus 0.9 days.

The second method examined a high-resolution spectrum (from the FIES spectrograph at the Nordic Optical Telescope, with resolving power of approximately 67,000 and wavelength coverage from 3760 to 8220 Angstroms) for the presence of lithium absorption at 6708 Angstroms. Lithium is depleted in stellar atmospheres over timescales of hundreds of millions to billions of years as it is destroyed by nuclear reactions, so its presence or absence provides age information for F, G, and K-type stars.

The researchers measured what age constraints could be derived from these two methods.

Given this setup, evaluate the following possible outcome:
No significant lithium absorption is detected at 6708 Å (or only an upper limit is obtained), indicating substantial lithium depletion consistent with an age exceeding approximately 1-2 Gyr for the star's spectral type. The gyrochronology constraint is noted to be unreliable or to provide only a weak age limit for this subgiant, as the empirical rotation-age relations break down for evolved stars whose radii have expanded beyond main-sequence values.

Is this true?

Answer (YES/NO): NO